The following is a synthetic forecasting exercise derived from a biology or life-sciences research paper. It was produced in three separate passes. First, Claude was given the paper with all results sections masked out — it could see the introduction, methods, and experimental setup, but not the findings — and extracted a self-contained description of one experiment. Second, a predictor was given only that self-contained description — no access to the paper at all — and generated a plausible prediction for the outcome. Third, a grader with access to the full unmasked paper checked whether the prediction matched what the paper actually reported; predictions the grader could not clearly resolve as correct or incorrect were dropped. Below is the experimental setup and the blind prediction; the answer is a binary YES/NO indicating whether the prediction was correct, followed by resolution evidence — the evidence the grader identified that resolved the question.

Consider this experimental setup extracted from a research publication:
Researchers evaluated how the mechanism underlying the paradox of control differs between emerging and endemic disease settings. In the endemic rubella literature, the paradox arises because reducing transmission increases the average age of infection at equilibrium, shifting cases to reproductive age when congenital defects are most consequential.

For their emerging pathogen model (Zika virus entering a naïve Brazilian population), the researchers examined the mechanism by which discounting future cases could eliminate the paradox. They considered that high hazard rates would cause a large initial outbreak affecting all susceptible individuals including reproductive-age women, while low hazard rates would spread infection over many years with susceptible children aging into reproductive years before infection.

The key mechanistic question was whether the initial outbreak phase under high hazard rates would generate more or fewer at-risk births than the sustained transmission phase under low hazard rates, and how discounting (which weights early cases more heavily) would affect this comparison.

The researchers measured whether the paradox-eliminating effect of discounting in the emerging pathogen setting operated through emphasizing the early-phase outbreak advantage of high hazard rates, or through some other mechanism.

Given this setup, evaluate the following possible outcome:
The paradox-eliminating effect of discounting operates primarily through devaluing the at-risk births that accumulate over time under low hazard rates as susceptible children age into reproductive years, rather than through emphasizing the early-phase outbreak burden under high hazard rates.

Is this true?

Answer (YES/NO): YES